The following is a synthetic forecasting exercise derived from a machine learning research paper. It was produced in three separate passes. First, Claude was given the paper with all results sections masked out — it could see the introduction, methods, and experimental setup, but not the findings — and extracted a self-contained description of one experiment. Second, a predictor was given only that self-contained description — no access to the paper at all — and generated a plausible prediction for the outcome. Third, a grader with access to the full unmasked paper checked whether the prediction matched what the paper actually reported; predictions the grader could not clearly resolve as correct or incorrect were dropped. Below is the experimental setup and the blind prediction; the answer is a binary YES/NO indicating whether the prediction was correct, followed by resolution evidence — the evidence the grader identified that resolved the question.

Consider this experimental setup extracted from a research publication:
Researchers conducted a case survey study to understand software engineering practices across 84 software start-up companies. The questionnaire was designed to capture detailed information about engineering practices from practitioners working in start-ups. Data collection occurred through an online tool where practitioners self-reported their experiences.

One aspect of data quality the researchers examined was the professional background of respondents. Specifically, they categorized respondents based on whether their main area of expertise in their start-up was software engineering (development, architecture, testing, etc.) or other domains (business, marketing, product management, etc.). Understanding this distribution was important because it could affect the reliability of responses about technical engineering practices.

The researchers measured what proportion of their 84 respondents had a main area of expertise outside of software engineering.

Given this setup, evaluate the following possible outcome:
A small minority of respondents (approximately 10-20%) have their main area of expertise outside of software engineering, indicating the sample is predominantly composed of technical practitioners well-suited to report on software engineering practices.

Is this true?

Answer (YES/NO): NO